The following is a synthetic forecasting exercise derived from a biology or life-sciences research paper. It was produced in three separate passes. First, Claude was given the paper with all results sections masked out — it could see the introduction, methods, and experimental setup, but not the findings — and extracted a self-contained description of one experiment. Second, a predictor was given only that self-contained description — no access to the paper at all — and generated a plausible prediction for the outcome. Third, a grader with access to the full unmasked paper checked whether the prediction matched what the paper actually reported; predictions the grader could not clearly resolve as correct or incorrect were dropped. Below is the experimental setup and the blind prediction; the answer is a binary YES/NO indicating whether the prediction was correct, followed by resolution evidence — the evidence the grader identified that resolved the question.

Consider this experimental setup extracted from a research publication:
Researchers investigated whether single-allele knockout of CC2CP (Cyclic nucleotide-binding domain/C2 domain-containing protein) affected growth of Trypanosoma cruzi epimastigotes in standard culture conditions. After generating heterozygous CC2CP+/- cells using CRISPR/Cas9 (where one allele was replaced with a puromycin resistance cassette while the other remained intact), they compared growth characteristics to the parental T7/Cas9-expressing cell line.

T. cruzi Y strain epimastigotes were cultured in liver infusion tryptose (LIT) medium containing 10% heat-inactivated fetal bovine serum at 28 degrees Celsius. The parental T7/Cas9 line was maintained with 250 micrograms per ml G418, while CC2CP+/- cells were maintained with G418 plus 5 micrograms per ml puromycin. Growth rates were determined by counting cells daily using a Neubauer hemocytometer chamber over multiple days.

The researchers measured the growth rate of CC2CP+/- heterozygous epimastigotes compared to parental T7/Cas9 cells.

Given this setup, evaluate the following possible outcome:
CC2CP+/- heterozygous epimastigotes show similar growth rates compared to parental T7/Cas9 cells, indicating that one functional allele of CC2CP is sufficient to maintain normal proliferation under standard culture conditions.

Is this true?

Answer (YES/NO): NO